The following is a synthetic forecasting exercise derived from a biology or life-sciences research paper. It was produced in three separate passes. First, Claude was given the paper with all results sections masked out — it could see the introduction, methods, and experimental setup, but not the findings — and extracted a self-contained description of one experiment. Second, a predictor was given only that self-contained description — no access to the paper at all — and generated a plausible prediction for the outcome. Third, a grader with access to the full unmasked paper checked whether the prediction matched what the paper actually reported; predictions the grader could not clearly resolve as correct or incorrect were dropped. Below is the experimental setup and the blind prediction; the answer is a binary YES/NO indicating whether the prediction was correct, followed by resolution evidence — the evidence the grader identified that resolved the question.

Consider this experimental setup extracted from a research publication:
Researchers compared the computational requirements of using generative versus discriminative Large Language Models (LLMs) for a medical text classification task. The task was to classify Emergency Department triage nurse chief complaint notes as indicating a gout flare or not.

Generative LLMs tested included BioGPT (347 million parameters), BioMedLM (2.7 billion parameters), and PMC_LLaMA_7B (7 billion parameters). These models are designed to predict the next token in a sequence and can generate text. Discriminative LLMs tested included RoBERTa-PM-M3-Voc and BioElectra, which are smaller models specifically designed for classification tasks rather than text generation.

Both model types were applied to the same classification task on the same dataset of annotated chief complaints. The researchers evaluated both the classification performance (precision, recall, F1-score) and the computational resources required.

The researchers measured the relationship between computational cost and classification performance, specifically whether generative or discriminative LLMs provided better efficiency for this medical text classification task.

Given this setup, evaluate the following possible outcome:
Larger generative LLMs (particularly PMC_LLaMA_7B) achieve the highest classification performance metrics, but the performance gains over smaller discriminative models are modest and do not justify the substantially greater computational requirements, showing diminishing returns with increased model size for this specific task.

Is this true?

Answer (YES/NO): NO